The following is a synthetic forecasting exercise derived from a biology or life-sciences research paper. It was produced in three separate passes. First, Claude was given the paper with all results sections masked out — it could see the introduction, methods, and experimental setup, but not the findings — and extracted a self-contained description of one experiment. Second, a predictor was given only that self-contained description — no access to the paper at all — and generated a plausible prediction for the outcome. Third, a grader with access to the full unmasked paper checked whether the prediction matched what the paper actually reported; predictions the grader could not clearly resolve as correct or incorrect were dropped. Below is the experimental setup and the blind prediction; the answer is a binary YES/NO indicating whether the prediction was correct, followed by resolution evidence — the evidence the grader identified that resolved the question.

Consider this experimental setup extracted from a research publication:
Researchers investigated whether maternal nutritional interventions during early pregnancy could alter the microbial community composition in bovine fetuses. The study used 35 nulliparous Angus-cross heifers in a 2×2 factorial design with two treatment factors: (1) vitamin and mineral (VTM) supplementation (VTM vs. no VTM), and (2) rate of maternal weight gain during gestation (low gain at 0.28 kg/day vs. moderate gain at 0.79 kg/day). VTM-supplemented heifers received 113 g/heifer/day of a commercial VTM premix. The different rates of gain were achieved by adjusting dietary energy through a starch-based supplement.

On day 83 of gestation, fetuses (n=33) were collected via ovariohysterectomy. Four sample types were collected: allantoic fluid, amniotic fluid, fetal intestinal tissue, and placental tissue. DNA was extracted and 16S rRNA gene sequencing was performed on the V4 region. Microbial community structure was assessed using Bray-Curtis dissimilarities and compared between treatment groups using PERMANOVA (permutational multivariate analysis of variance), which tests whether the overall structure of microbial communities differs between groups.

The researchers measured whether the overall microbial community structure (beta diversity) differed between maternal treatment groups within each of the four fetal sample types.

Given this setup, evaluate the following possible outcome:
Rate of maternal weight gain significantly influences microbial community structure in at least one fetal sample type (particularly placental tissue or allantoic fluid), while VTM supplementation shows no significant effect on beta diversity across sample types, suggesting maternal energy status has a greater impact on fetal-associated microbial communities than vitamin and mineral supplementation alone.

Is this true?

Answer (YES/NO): NO